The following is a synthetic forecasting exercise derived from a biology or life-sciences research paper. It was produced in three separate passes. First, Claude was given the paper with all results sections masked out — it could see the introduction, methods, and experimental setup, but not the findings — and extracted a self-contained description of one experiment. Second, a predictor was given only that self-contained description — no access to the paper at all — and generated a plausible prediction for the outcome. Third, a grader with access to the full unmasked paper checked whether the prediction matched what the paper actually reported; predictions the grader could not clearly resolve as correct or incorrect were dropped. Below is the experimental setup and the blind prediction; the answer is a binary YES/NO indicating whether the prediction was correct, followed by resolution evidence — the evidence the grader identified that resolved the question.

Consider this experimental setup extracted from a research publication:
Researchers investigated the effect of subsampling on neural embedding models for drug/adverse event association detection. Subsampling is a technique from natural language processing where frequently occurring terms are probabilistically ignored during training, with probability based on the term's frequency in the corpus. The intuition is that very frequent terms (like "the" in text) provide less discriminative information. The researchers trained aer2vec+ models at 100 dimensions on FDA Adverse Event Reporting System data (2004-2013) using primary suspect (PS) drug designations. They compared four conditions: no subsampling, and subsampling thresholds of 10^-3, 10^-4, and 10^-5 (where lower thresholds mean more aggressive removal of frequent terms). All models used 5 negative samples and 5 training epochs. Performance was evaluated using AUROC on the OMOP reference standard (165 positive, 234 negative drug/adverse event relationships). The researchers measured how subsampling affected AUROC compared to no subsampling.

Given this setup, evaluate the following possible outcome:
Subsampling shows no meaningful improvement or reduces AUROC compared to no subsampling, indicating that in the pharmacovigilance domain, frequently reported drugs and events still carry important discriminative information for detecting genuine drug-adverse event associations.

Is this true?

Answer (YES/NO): YES